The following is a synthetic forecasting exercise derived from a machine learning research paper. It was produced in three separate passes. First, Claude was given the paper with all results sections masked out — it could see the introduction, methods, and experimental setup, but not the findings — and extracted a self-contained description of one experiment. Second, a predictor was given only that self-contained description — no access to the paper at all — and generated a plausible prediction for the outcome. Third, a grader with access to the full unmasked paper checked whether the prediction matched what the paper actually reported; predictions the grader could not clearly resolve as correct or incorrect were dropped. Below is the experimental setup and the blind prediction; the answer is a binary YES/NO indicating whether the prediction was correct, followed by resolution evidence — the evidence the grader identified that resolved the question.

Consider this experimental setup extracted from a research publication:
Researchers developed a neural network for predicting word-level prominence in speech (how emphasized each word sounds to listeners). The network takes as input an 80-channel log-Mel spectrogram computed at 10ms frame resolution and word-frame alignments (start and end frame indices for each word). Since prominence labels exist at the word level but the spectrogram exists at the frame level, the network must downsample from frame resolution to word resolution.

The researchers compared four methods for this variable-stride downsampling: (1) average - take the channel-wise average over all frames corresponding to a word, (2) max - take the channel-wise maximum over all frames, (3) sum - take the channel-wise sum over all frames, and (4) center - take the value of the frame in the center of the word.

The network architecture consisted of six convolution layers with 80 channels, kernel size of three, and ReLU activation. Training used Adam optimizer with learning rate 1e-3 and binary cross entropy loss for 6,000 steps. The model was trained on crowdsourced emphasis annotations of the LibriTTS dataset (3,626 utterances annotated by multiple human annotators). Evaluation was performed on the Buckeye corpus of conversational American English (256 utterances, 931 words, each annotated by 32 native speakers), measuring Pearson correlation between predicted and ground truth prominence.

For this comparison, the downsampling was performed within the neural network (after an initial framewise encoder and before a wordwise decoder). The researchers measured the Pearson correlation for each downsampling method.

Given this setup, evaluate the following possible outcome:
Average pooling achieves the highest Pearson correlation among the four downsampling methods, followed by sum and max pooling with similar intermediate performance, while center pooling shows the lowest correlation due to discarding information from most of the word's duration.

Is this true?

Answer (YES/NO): NO